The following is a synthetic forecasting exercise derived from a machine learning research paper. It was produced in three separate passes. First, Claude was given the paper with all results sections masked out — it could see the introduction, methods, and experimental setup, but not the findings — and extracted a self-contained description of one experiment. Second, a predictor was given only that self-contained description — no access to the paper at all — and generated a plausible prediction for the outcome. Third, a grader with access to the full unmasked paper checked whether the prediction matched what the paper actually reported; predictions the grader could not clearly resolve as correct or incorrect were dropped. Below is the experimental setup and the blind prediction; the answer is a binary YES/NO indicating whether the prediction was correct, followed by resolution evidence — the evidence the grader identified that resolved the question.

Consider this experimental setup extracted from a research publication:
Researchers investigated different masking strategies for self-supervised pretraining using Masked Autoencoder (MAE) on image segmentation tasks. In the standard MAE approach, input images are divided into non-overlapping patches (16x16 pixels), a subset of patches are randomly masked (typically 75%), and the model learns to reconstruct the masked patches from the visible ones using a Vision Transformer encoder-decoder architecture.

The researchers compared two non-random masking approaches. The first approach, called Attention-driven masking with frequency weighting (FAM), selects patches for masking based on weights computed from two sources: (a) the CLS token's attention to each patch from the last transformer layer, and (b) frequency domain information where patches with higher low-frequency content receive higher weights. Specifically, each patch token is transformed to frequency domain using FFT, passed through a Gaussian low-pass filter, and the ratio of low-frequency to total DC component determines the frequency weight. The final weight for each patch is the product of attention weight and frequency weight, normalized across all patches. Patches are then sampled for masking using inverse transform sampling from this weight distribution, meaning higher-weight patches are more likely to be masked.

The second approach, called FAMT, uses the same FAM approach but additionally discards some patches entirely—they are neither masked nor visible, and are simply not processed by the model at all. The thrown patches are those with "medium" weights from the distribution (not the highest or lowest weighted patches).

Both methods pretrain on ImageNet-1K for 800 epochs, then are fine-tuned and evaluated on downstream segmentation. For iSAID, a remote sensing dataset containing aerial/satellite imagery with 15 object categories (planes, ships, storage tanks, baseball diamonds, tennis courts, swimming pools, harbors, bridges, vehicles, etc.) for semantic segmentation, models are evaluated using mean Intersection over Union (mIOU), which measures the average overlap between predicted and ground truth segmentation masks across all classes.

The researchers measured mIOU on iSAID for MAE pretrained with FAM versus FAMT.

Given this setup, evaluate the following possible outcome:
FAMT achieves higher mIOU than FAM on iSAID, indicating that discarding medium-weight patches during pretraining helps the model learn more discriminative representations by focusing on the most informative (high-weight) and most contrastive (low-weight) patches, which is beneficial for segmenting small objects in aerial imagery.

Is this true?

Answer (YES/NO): NO